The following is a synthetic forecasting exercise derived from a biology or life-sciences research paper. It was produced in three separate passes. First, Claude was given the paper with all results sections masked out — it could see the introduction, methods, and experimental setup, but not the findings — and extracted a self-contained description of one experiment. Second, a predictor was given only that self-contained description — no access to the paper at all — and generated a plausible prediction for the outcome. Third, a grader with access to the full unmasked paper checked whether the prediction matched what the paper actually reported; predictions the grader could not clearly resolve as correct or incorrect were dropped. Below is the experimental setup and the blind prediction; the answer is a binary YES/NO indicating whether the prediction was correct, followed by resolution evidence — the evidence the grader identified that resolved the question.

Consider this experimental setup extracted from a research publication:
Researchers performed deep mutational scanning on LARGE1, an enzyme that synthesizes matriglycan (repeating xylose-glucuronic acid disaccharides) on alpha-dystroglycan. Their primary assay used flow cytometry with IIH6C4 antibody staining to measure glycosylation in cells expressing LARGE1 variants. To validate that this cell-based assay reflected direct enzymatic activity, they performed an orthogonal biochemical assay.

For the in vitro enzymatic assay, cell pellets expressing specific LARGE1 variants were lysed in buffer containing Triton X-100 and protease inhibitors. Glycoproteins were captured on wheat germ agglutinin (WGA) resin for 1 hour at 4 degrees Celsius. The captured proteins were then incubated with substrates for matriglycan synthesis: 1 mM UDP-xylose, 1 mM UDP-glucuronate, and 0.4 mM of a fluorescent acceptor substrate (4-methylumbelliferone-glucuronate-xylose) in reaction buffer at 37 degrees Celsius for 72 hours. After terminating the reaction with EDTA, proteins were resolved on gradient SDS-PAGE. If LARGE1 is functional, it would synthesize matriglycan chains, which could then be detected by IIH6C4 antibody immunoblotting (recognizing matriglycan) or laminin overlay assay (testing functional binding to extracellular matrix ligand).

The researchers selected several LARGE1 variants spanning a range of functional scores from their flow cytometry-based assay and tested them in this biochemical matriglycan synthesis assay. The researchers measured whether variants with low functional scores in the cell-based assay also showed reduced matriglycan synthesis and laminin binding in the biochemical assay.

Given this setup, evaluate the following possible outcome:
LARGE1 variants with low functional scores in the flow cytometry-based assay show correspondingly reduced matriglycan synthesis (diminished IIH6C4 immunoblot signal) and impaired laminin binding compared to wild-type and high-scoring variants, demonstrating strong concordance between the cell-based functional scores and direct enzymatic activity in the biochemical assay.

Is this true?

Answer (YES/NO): YES